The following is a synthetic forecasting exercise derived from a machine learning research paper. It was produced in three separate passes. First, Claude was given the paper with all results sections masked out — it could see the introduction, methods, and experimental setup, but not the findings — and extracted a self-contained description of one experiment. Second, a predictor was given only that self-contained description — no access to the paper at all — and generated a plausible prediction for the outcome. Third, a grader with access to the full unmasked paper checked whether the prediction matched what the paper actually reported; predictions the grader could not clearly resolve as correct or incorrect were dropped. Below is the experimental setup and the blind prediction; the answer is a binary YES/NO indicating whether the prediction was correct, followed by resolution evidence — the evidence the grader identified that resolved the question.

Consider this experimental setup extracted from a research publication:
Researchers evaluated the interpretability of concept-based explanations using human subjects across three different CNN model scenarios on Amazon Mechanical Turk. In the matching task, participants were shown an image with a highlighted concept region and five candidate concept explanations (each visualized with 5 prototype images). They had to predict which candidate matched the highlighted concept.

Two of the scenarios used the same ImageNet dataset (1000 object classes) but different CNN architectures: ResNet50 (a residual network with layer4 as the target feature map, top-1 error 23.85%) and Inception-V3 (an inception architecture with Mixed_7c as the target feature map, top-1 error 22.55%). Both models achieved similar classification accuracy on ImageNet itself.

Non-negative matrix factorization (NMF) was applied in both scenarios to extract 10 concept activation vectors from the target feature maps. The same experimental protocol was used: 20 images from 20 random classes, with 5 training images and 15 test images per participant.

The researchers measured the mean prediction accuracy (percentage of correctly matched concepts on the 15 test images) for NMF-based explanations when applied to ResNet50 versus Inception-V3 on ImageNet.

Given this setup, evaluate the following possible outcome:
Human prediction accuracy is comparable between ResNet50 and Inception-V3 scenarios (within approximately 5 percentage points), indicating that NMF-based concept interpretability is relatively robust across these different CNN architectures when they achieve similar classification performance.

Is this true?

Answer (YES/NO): NO